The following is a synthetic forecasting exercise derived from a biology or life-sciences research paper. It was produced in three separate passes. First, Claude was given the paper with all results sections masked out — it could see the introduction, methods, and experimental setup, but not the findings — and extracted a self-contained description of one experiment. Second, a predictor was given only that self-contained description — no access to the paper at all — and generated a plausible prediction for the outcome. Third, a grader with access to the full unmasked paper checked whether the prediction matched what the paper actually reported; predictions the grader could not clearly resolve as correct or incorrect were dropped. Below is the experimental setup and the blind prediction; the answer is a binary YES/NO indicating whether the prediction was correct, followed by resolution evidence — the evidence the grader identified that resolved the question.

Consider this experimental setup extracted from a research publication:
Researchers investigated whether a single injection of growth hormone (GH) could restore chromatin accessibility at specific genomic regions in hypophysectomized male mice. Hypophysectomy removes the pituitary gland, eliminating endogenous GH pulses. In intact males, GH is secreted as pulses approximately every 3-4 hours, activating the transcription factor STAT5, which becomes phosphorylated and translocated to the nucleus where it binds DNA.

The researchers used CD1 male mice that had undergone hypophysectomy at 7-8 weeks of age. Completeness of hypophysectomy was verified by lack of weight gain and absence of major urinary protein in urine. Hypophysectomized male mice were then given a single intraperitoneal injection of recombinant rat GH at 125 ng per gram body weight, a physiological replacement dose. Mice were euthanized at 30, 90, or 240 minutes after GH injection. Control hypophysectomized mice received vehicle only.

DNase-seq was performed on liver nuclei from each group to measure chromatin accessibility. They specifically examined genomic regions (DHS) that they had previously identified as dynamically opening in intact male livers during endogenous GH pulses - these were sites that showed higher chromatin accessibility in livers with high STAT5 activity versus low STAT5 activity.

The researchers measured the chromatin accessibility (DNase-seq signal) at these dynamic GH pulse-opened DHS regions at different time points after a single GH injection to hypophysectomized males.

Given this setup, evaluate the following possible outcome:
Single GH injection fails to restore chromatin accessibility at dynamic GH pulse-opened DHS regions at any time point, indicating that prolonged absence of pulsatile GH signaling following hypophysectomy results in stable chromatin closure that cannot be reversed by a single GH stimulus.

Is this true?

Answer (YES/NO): NO